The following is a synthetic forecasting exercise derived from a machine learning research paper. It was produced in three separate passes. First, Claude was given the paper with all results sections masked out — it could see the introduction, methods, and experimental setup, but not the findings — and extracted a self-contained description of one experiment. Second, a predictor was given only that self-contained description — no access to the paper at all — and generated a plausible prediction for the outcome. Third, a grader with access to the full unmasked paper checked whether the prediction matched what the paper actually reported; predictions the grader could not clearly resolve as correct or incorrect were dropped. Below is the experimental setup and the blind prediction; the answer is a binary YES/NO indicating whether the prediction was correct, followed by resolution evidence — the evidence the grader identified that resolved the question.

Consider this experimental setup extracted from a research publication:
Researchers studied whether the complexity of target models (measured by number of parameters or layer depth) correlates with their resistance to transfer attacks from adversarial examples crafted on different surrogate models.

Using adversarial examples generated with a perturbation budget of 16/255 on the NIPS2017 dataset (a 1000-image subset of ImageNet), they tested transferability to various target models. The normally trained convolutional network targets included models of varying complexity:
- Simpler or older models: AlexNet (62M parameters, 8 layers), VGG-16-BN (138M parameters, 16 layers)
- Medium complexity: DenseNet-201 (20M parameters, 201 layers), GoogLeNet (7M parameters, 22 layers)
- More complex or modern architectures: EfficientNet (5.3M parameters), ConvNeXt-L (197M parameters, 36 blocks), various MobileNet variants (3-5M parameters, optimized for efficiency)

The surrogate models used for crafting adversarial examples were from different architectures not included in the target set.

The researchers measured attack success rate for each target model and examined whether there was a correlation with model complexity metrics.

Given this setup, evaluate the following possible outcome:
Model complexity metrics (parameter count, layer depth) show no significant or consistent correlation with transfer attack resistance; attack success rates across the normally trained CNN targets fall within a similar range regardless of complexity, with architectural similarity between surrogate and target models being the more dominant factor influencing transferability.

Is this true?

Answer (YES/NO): NO